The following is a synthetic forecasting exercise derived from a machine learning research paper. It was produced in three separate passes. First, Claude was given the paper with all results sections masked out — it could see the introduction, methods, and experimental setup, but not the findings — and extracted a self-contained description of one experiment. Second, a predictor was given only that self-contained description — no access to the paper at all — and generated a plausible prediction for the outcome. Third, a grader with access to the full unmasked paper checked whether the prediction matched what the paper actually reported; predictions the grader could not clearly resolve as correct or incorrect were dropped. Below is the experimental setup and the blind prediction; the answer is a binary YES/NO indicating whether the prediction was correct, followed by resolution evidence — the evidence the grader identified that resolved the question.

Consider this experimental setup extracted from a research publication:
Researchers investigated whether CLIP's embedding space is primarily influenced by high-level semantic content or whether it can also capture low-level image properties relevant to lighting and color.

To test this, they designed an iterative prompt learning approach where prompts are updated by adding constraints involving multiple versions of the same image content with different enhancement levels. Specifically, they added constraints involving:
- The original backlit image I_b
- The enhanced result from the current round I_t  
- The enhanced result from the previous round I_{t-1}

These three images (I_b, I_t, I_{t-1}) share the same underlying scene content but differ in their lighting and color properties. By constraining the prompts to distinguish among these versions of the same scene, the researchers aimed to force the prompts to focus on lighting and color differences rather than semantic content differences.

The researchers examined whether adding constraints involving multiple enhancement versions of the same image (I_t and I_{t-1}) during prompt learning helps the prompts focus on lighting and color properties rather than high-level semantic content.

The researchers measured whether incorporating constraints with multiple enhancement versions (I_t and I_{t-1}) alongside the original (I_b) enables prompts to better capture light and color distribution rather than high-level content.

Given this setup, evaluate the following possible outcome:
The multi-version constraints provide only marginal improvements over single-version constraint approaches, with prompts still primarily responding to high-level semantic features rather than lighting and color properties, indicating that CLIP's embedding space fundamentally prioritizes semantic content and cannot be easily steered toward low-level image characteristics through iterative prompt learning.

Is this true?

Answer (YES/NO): NO